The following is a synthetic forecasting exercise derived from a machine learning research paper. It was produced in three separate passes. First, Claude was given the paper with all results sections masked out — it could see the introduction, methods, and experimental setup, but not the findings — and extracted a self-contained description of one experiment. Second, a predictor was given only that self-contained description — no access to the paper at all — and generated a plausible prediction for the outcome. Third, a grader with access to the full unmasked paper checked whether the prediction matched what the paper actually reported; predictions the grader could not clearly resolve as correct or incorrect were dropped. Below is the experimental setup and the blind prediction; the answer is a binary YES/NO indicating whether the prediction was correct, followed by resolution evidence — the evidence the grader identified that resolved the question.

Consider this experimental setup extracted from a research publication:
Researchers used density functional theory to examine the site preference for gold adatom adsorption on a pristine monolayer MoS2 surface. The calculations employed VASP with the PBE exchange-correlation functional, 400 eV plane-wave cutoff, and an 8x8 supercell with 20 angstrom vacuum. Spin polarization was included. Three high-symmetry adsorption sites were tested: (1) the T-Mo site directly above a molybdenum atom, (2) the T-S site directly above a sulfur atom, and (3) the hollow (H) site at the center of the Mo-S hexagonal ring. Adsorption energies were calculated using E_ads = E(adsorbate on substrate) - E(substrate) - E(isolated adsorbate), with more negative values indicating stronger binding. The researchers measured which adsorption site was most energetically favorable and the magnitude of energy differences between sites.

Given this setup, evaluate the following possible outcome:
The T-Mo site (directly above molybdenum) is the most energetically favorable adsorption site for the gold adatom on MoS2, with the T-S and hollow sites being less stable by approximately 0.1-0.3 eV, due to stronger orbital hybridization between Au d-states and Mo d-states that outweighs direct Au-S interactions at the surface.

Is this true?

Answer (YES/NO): NO